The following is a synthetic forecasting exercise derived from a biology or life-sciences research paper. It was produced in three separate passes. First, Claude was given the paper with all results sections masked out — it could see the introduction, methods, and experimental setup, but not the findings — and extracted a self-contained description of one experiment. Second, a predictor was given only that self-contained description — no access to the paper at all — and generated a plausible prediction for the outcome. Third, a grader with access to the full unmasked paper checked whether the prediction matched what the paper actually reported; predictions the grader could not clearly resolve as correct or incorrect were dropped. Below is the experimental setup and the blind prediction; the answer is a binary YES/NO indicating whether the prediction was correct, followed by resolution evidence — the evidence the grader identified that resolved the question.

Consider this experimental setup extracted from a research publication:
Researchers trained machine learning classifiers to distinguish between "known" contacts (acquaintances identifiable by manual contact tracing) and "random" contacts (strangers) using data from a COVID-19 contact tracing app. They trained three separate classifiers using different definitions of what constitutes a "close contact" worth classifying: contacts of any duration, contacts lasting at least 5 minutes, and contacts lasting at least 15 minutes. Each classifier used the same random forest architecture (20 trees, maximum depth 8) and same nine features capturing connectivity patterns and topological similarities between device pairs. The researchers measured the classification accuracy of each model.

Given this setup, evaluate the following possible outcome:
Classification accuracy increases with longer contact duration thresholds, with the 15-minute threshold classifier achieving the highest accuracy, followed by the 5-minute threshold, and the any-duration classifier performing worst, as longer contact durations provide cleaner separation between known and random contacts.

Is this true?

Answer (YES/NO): YES